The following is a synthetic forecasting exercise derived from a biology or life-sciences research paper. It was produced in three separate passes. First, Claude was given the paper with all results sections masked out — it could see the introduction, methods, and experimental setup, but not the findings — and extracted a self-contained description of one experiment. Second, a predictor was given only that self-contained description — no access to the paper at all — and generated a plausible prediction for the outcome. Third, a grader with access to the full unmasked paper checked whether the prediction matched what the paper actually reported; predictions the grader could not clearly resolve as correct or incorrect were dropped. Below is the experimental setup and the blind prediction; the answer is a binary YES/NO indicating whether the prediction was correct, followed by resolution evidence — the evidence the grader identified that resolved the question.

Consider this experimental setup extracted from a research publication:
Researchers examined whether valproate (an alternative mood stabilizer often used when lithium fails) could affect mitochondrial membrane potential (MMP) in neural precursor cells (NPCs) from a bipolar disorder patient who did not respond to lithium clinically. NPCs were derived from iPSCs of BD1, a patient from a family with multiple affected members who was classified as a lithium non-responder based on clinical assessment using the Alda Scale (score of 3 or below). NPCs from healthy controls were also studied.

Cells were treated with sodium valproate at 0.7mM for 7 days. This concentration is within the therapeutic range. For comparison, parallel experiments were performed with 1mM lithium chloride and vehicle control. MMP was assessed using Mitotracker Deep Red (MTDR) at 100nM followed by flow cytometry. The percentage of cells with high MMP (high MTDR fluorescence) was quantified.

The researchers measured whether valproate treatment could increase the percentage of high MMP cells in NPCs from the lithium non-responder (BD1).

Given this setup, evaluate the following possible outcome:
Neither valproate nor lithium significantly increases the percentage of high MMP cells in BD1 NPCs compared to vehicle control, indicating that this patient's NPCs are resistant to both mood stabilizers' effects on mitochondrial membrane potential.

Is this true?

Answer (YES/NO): YES